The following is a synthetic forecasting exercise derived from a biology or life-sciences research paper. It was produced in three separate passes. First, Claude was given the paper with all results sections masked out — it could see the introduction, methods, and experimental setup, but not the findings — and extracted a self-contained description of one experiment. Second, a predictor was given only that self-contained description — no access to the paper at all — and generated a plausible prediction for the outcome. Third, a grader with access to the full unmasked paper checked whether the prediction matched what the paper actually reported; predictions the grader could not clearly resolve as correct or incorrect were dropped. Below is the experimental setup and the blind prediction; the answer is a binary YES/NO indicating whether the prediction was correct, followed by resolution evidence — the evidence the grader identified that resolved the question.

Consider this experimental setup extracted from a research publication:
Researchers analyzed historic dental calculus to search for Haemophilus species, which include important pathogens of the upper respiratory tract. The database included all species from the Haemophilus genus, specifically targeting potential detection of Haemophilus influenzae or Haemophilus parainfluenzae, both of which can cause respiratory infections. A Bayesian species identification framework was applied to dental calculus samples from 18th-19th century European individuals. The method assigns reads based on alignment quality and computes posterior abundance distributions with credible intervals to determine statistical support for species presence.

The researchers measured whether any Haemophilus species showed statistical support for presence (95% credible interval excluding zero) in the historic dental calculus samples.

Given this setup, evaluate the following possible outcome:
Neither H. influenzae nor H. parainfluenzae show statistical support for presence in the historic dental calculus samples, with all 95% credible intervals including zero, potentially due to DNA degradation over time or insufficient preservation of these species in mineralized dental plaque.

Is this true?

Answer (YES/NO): NO